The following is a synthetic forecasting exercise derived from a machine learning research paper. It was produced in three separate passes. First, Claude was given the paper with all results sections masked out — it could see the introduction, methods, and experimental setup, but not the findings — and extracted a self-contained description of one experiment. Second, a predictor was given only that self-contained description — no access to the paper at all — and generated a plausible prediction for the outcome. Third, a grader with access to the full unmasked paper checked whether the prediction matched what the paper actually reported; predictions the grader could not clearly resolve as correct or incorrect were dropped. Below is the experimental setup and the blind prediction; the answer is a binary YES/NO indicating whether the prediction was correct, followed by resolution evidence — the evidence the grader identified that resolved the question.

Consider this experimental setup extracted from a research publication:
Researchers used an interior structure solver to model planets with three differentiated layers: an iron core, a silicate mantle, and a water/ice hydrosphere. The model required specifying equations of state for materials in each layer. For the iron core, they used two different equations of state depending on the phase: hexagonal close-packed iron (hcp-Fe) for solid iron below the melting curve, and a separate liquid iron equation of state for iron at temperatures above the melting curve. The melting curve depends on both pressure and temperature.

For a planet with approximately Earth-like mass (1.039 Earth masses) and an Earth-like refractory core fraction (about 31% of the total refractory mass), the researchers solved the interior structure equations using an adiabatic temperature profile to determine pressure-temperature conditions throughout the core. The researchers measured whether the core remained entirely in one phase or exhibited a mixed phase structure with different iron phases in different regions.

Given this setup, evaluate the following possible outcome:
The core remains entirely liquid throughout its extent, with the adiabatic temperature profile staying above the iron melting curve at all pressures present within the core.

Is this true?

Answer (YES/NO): NO